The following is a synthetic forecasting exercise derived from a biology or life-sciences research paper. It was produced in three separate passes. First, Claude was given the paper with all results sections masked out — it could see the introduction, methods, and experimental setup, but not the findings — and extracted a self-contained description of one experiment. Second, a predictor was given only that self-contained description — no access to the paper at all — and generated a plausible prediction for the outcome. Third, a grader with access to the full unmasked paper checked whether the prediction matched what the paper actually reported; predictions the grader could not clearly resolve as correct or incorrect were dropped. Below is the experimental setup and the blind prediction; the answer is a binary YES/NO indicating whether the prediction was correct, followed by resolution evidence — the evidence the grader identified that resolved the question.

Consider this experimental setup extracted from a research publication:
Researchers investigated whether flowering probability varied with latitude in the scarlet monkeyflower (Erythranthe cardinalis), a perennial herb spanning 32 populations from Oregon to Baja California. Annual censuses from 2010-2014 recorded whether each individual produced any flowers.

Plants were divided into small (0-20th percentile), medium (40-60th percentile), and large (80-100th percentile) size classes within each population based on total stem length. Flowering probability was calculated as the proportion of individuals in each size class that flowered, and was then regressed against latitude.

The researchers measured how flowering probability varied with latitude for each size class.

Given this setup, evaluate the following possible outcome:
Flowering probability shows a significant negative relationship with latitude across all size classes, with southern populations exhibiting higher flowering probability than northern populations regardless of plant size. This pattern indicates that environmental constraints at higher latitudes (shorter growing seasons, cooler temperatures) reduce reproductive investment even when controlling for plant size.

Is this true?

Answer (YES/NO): NO